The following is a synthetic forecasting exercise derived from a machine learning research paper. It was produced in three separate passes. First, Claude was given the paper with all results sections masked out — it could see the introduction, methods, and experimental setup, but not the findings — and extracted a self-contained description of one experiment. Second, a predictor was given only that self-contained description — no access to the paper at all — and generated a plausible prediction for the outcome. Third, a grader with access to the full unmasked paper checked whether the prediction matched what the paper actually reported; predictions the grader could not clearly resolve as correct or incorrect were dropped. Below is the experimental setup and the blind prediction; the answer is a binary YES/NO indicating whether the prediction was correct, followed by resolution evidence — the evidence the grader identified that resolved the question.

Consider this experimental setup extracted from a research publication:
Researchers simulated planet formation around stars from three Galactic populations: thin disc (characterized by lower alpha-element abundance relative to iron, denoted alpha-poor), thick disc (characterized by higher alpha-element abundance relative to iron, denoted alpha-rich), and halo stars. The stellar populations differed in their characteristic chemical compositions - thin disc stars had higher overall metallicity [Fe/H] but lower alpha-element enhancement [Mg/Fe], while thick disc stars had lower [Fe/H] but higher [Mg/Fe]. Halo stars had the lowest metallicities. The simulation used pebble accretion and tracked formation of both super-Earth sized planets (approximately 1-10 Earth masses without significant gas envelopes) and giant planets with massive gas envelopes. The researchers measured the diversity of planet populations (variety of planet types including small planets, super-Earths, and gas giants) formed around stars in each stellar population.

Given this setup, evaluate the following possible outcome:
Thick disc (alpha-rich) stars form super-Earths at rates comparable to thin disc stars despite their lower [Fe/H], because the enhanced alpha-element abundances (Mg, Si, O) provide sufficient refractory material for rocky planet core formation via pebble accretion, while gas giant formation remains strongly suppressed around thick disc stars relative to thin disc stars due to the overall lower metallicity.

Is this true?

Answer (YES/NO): NO